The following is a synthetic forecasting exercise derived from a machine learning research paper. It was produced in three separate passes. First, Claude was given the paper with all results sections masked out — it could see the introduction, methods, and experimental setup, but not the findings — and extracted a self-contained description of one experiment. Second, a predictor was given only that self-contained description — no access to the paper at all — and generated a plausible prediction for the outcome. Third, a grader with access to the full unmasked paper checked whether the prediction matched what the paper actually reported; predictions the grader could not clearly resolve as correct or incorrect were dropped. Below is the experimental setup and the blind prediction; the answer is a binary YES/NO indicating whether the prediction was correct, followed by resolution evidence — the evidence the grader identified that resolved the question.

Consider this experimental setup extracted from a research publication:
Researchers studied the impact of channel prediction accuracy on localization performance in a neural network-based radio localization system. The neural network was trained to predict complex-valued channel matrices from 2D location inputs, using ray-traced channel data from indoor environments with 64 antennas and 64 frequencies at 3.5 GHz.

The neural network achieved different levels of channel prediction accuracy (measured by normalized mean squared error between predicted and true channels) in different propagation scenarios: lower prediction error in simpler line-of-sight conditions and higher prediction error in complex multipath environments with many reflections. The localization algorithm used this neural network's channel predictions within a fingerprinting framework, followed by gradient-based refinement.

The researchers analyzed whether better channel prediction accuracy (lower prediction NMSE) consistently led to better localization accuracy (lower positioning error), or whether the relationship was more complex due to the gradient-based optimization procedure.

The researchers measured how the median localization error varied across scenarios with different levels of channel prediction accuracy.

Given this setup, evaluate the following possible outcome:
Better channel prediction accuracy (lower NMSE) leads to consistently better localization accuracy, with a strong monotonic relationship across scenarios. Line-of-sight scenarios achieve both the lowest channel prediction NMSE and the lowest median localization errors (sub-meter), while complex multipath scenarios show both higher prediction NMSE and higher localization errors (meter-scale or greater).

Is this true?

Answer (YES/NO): NO